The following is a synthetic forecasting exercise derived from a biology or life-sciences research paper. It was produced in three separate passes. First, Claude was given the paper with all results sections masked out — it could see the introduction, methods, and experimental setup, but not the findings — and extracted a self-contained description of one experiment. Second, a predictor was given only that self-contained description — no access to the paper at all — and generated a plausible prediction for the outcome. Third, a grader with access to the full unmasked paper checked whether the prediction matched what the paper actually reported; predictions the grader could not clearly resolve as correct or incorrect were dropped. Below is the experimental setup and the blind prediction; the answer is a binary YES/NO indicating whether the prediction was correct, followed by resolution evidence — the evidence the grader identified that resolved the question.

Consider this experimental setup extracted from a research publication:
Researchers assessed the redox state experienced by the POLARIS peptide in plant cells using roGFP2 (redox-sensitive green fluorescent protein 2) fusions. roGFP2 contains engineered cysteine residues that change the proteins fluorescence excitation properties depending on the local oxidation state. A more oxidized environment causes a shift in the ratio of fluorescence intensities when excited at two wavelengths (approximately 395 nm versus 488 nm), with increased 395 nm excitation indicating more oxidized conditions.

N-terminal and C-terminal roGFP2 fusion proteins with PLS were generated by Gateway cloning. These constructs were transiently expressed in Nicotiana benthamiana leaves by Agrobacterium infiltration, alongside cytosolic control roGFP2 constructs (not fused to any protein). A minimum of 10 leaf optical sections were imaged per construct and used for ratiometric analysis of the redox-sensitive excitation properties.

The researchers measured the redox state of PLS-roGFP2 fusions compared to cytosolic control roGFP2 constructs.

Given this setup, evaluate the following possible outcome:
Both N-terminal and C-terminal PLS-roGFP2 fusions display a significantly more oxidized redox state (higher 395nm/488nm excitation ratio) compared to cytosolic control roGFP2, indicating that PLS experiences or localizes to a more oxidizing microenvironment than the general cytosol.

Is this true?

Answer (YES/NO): NO